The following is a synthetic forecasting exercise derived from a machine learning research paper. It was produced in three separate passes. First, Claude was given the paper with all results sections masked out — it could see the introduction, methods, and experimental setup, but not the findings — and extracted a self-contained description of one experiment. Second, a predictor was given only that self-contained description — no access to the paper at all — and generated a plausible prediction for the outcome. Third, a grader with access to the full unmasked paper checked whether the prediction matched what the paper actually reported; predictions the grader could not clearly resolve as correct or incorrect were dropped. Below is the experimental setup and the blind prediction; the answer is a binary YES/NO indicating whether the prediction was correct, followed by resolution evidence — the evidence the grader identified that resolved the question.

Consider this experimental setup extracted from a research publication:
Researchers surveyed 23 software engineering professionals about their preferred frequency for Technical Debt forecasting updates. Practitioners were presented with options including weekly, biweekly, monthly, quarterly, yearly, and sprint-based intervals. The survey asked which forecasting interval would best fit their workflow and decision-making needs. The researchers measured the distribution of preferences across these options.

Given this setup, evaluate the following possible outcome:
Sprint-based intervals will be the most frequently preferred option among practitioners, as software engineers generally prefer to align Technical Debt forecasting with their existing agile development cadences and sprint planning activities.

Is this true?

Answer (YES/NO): NO